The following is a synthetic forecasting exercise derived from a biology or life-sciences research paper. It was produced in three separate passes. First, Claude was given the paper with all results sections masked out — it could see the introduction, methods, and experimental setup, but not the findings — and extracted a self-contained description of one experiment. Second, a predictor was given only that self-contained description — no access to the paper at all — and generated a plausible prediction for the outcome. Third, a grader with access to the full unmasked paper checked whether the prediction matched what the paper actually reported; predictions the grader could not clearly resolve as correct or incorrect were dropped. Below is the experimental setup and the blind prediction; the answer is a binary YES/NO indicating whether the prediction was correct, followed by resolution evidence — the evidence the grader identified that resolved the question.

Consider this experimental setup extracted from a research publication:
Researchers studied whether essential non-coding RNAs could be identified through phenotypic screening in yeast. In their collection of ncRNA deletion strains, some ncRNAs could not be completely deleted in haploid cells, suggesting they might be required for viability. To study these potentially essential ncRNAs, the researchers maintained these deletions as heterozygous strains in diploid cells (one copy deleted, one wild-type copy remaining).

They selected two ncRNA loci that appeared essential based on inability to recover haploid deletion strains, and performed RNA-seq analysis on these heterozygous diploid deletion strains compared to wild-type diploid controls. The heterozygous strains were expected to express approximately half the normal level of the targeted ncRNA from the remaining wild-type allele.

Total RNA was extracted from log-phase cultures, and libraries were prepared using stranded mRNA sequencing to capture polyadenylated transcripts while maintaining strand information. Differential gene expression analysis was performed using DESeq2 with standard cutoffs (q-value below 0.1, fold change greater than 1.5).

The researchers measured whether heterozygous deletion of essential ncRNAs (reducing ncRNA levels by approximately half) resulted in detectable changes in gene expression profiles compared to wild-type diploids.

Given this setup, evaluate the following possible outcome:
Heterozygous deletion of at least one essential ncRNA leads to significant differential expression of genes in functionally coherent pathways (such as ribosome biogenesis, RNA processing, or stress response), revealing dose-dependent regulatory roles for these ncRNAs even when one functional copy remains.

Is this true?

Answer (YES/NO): YES